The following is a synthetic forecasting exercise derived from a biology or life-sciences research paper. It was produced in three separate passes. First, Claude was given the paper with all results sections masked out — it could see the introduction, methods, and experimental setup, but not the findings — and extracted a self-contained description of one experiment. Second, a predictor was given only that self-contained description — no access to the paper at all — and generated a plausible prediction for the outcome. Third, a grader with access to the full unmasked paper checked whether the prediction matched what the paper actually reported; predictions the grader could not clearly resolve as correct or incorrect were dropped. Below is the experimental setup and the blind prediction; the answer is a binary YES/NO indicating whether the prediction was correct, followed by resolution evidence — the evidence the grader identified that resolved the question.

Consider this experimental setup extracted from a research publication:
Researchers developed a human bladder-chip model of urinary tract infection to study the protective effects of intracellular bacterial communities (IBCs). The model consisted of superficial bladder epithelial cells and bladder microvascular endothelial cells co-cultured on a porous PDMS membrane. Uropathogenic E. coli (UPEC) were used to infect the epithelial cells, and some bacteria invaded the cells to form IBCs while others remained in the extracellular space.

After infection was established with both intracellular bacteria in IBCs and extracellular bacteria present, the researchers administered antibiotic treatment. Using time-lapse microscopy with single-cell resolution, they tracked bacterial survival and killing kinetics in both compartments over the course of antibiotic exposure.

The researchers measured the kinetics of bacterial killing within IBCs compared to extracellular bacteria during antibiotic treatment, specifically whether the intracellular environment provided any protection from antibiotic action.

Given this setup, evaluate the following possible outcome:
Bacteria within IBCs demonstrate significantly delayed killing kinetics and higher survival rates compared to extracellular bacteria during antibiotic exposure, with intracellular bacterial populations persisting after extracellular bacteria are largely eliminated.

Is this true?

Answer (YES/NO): YES